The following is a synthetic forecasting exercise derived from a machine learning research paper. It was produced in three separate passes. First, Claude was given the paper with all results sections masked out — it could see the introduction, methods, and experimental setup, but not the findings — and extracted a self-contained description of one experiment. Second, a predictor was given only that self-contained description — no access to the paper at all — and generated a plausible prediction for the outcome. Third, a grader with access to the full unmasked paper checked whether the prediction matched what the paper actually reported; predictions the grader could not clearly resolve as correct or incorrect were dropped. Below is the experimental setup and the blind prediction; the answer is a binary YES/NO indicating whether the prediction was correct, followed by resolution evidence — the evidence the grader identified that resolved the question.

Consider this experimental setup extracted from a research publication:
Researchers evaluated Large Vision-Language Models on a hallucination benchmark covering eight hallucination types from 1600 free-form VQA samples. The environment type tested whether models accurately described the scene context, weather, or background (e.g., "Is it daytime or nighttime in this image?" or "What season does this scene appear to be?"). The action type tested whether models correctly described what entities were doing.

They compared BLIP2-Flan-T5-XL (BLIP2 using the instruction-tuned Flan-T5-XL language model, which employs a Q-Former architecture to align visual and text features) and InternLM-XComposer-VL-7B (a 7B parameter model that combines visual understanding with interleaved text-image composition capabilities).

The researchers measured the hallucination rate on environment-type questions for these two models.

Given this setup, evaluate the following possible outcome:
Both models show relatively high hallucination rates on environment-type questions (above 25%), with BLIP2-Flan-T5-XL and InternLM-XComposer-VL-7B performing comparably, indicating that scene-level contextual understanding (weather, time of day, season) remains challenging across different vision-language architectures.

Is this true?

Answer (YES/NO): YES